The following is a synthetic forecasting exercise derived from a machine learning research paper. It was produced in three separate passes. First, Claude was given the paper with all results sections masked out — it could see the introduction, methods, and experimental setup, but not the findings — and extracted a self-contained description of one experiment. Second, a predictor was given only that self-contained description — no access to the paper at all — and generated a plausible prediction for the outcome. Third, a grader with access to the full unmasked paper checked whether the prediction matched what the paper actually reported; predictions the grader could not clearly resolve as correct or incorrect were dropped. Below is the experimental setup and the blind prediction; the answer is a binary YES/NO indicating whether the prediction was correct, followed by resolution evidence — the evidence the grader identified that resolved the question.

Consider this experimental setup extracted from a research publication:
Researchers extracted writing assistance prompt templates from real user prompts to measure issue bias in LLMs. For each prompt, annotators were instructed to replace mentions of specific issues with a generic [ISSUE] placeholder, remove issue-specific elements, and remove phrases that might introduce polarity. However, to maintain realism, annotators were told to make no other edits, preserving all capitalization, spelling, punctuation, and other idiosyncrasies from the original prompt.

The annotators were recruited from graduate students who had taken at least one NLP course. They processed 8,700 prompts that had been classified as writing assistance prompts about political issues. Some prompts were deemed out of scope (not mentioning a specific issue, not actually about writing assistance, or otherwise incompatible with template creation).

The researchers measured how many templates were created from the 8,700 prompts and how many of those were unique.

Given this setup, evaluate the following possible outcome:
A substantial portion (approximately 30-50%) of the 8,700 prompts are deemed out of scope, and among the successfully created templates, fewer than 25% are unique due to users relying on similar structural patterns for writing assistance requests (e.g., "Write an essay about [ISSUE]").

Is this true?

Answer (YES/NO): NO